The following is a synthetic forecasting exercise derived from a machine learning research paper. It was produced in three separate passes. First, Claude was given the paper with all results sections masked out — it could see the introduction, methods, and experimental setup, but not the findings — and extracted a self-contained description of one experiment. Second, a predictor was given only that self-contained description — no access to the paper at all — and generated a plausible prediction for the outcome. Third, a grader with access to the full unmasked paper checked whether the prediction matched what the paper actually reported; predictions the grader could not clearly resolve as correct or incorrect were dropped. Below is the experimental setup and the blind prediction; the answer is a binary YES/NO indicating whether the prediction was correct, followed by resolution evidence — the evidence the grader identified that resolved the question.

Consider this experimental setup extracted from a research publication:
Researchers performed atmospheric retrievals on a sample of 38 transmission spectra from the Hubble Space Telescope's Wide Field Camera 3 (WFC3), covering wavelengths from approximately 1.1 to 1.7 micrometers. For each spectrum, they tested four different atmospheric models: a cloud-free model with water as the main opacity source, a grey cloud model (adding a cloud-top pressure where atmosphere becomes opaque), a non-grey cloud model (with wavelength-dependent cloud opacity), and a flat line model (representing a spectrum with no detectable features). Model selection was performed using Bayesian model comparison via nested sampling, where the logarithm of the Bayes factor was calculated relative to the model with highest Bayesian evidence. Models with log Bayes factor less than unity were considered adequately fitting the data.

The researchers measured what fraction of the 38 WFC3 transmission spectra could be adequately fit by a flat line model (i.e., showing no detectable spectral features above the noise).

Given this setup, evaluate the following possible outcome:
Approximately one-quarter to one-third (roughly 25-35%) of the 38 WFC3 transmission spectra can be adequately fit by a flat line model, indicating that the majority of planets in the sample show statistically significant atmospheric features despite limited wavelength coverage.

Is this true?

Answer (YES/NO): NO